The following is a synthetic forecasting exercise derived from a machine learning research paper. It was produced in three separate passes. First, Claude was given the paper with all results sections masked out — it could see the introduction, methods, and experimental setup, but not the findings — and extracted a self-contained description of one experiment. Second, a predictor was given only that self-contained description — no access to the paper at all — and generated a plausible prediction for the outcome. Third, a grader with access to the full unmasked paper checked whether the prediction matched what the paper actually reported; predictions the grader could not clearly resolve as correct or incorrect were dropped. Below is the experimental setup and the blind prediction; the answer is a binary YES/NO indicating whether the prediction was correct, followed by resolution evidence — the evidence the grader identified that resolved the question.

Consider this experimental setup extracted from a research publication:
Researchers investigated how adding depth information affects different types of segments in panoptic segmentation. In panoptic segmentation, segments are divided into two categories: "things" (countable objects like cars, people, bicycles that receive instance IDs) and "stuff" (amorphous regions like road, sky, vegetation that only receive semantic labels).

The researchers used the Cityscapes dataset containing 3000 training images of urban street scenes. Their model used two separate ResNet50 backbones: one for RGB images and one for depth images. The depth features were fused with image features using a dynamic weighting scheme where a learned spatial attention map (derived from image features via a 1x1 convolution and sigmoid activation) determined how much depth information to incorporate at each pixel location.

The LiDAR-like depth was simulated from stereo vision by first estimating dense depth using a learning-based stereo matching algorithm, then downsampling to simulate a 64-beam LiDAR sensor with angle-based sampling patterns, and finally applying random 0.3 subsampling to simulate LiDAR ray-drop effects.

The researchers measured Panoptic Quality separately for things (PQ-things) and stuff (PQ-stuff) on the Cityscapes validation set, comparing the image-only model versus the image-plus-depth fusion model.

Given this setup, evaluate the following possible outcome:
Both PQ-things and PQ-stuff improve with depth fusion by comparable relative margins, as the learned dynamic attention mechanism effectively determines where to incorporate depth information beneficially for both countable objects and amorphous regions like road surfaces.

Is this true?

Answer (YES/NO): NO